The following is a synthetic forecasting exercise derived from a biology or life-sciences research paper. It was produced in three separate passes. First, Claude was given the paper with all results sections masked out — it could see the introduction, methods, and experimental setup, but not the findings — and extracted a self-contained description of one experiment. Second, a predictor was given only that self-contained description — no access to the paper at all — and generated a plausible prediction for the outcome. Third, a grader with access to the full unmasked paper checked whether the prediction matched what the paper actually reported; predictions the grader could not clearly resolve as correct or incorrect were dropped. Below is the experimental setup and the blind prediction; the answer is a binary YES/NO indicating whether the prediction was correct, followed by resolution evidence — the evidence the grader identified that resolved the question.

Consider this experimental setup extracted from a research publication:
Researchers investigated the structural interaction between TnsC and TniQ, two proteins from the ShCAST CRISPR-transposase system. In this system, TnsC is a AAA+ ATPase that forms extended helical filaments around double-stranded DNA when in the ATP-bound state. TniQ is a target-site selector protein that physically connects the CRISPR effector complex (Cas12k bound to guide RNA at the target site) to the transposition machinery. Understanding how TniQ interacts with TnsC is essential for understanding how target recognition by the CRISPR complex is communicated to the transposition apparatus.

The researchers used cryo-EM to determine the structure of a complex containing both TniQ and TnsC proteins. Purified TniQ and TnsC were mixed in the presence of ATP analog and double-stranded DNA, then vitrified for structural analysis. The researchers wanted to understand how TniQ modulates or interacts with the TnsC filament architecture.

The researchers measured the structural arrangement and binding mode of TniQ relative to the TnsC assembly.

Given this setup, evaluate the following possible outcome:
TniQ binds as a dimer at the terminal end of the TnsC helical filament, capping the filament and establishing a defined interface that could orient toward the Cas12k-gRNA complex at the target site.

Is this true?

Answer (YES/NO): NO